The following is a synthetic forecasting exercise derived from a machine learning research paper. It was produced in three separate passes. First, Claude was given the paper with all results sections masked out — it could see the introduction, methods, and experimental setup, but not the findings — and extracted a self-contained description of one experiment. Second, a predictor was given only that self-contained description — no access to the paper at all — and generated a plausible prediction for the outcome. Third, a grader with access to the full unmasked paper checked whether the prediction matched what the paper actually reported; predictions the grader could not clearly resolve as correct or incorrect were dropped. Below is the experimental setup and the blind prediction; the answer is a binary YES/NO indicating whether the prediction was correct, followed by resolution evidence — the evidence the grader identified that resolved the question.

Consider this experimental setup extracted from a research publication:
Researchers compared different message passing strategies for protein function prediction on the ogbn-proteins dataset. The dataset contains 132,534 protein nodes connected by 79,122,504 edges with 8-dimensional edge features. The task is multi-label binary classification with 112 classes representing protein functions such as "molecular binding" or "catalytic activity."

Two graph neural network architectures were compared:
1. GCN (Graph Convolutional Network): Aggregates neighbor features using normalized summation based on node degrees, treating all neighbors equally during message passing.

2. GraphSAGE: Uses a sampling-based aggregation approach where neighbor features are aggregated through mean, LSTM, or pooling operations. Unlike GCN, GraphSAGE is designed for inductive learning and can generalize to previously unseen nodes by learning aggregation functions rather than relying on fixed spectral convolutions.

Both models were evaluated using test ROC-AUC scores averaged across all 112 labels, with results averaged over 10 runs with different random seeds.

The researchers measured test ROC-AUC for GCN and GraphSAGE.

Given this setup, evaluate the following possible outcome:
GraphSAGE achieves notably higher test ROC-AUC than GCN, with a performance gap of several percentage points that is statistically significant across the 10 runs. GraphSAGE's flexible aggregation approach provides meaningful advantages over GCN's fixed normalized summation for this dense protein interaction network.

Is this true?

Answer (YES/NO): YES